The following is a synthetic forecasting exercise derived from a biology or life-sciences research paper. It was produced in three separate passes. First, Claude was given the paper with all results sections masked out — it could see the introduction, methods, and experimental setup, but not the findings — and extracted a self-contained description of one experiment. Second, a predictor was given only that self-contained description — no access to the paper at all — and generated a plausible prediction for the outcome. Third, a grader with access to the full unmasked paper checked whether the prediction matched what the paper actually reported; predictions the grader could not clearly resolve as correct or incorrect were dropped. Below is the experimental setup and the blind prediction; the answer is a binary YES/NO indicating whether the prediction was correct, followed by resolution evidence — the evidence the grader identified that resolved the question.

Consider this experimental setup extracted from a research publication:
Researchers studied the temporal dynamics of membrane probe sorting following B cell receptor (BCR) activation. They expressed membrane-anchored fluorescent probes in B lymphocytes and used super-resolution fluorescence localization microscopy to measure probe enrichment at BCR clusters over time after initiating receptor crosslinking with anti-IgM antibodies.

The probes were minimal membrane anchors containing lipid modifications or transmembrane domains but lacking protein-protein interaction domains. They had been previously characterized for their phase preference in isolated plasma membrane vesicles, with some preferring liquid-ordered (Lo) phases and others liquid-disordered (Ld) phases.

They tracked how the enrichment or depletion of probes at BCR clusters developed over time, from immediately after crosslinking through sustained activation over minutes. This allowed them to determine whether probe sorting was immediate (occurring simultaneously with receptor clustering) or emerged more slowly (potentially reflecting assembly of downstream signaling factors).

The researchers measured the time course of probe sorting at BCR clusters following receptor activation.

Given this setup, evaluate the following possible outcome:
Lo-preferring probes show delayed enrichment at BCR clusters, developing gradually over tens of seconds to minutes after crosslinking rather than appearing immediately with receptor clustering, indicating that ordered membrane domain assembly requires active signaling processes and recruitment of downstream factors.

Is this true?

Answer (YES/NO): YES